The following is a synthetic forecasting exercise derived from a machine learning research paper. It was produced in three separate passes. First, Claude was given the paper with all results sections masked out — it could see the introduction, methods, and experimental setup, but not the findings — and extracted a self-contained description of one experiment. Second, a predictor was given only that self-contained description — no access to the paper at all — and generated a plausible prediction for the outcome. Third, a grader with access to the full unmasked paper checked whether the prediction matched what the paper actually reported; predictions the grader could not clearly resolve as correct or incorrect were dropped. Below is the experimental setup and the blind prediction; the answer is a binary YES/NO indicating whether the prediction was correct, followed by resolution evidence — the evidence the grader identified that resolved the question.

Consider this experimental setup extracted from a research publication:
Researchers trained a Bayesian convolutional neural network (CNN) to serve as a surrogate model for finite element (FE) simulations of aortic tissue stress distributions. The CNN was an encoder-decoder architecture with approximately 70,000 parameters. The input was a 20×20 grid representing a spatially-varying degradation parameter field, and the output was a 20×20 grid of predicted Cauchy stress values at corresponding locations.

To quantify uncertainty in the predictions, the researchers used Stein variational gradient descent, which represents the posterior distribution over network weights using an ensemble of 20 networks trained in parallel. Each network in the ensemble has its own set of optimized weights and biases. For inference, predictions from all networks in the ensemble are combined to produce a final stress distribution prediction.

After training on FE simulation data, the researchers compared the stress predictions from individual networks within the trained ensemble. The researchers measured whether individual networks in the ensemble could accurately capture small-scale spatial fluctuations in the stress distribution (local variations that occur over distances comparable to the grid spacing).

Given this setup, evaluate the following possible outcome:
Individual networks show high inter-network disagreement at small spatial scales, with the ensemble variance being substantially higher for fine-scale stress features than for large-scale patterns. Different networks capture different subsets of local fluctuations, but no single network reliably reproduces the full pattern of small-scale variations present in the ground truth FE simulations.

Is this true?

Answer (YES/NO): NO